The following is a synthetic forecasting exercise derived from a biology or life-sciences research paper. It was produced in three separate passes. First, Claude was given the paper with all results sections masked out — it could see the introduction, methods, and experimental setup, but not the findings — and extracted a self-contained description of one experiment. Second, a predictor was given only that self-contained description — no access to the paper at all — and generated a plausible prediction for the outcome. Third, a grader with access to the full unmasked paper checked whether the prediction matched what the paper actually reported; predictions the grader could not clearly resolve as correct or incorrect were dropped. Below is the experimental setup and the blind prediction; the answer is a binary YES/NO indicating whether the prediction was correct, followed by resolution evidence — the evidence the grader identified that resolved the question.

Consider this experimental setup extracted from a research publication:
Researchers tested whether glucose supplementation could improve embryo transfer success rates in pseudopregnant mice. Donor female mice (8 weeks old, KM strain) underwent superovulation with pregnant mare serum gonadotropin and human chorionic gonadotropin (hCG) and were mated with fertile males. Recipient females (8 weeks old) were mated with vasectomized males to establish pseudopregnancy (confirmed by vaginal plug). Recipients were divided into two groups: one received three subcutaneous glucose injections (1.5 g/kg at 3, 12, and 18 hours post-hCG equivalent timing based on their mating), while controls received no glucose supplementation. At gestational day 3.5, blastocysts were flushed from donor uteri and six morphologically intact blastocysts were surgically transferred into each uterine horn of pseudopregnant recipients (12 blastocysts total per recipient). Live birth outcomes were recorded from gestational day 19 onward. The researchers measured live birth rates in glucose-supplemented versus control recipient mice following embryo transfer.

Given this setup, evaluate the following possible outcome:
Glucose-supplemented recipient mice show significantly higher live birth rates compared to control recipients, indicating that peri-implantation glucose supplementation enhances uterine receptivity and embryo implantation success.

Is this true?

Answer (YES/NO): YES